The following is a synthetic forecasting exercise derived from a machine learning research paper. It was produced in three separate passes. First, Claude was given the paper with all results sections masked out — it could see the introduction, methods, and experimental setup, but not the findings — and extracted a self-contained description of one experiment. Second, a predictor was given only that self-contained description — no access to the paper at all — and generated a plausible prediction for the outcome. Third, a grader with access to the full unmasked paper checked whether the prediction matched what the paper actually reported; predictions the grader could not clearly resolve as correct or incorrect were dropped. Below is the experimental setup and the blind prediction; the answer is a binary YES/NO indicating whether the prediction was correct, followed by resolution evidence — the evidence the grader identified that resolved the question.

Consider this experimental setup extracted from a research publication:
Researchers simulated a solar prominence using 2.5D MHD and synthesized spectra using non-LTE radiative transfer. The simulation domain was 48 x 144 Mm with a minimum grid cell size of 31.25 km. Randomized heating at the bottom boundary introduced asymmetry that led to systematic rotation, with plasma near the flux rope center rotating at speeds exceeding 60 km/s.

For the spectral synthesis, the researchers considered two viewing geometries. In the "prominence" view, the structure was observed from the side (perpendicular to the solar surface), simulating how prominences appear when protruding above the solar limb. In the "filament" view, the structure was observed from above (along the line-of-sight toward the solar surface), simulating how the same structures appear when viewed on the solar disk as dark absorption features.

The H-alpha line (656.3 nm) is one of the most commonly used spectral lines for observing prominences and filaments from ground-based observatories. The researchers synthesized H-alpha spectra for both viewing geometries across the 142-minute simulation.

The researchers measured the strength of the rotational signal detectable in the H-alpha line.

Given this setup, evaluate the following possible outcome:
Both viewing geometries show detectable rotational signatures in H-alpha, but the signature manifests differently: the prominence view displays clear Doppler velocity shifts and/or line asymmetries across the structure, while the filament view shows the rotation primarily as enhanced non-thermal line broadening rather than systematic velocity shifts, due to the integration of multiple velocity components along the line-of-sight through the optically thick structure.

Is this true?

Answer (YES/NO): NO